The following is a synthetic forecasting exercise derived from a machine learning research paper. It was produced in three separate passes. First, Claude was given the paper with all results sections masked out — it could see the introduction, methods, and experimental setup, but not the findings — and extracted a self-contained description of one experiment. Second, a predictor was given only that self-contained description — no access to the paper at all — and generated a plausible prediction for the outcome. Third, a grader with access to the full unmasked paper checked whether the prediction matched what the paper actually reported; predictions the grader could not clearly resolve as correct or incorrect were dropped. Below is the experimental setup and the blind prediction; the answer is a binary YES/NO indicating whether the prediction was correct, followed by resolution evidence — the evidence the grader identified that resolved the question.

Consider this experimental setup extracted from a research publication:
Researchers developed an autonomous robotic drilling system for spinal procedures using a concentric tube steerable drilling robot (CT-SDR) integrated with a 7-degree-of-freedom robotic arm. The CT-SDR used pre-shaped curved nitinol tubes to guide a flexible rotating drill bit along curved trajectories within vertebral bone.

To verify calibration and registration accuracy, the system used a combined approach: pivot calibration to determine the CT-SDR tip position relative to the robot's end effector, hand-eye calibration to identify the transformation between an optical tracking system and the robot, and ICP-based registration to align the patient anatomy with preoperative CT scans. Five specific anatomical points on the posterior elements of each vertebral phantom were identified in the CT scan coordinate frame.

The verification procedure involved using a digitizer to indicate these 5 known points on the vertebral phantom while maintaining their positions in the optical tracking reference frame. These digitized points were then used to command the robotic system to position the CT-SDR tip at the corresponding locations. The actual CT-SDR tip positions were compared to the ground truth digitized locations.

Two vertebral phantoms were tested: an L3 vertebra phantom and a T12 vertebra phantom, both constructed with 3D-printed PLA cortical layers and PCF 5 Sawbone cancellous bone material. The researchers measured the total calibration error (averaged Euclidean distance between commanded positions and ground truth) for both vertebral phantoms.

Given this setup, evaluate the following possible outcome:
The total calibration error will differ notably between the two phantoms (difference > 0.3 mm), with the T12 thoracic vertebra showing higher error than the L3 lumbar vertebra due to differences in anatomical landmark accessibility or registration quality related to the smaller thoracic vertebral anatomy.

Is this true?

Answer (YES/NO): NO